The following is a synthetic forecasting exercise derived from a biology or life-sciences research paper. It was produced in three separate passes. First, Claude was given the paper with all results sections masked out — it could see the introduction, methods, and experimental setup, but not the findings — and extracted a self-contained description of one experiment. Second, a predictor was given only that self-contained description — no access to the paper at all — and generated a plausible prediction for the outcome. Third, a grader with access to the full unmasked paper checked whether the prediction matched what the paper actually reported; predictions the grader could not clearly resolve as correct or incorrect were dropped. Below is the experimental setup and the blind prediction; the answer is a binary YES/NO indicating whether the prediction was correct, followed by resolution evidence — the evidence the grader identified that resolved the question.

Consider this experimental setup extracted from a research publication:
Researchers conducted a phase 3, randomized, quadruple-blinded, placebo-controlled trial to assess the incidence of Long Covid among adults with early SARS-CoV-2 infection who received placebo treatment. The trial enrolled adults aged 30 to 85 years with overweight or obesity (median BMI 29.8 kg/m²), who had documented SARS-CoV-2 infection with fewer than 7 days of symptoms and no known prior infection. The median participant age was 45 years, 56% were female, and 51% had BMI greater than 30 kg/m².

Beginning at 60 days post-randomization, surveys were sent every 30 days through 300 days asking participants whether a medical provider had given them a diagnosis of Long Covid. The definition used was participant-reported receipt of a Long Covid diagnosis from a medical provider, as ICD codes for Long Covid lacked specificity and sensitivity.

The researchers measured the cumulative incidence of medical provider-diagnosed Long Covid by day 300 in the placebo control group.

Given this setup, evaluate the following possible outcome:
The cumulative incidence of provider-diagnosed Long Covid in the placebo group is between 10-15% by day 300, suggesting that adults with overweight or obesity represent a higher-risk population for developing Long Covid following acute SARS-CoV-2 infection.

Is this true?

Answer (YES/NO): YES